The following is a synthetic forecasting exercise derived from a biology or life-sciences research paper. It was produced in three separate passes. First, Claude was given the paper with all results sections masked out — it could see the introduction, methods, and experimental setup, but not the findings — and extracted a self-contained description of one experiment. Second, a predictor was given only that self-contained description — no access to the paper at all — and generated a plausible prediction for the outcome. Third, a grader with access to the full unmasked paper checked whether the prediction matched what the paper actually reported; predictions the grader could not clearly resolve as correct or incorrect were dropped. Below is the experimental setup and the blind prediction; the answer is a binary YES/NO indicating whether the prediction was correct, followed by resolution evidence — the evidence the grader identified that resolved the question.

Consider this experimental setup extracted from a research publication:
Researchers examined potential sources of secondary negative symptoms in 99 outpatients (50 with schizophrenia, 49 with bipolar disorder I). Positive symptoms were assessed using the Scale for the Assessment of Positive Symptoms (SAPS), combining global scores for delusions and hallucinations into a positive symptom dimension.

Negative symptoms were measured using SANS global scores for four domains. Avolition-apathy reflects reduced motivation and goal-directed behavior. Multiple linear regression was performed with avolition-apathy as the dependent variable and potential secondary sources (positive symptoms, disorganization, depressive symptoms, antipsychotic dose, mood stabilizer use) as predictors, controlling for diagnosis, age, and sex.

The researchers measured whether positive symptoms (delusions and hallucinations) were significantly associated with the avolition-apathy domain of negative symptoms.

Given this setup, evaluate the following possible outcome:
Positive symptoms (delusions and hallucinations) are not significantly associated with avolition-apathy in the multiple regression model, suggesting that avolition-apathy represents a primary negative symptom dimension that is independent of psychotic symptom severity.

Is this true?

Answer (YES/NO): NO